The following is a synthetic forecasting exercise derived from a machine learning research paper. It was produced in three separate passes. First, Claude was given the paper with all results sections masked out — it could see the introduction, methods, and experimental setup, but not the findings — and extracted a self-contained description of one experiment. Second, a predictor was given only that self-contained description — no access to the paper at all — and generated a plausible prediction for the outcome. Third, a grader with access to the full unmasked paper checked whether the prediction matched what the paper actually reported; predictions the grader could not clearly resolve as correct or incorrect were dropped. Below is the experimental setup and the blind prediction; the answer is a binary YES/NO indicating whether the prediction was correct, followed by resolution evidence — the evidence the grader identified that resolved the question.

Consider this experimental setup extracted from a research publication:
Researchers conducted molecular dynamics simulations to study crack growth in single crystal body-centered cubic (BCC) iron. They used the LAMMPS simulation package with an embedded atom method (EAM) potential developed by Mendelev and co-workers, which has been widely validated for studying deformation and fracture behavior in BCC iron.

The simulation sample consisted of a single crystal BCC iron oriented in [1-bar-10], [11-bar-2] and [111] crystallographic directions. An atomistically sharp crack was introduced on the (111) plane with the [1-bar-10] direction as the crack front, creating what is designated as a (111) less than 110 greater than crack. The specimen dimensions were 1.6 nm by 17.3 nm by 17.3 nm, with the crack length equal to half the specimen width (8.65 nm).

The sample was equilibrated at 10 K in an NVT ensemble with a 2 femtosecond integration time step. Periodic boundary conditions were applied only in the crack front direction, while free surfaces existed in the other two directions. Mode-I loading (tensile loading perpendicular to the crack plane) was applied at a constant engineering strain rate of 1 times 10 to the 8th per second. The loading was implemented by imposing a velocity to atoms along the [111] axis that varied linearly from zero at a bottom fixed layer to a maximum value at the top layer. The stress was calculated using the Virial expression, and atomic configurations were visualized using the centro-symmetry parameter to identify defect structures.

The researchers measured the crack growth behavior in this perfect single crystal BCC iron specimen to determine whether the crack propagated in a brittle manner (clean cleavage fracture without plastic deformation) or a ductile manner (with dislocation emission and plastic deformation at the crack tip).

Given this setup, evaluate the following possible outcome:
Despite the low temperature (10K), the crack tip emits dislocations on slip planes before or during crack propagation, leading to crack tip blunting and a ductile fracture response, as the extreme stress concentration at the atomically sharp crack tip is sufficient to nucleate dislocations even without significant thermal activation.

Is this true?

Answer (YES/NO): NO